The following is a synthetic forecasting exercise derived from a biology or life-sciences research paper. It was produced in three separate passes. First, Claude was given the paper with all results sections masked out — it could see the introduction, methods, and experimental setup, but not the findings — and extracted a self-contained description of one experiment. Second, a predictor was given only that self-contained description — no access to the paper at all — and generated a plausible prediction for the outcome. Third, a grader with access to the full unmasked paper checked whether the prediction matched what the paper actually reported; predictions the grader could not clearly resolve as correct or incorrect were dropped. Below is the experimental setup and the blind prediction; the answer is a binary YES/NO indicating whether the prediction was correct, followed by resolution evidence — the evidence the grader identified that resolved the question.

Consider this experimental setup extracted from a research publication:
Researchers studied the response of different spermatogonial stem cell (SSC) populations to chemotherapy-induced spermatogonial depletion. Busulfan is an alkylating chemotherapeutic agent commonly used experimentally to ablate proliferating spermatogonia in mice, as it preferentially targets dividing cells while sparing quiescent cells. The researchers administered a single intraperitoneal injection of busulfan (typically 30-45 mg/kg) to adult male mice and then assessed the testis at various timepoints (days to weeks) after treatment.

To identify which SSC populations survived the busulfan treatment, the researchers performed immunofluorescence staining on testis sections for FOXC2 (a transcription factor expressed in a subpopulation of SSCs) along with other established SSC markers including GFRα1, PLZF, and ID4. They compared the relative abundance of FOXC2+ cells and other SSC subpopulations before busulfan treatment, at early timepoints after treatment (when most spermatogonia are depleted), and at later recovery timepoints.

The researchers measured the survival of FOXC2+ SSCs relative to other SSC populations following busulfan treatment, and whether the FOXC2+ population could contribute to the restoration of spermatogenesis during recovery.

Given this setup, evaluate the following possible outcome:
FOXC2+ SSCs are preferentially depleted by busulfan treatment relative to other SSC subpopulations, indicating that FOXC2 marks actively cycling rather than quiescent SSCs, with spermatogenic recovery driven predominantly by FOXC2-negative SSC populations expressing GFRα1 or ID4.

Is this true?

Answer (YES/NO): NO